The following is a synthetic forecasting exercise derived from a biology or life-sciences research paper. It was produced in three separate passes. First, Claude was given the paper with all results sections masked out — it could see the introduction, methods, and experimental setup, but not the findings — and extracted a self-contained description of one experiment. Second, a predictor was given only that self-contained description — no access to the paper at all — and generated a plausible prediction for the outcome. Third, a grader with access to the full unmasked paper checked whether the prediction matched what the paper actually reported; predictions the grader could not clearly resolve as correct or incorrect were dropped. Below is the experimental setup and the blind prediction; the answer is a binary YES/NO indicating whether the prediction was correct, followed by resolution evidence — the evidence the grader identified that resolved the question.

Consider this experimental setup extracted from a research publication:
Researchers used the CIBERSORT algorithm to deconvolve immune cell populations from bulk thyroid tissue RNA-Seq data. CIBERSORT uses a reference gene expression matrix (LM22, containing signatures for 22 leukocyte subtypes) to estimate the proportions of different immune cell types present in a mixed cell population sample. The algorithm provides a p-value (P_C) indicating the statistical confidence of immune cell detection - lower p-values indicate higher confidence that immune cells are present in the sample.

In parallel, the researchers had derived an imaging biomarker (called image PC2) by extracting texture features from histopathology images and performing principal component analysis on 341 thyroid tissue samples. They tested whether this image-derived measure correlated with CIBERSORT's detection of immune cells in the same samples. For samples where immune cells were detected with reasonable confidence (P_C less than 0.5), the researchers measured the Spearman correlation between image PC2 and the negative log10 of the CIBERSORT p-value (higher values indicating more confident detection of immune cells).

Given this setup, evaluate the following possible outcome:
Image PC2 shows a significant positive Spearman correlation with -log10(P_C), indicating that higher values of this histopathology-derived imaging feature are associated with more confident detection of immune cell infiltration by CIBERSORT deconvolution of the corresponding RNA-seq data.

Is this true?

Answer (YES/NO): YES